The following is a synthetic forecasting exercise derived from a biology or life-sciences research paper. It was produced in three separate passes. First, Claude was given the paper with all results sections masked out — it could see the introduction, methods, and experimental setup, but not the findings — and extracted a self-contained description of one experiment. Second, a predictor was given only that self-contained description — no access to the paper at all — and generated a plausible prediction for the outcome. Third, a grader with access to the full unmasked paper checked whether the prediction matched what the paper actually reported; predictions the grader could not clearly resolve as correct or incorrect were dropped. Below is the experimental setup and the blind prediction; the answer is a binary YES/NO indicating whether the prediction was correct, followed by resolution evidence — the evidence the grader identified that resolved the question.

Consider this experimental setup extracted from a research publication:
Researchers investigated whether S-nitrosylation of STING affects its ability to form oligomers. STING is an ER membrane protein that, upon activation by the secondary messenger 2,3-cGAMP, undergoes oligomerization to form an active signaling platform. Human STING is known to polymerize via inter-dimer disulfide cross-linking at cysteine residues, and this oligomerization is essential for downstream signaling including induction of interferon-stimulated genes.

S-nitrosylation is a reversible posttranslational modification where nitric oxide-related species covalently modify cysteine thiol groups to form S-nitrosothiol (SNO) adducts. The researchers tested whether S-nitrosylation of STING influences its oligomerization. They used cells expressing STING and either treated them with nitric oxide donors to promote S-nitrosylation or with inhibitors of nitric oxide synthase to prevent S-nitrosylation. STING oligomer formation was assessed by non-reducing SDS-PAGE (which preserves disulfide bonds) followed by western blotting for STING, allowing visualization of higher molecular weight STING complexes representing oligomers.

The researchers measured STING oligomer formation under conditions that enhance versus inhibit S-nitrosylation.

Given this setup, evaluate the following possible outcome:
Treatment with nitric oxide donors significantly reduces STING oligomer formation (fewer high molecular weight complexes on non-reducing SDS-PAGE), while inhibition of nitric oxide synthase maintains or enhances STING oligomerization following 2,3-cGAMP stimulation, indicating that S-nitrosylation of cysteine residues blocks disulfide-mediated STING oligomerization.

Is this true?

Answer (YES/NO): NO